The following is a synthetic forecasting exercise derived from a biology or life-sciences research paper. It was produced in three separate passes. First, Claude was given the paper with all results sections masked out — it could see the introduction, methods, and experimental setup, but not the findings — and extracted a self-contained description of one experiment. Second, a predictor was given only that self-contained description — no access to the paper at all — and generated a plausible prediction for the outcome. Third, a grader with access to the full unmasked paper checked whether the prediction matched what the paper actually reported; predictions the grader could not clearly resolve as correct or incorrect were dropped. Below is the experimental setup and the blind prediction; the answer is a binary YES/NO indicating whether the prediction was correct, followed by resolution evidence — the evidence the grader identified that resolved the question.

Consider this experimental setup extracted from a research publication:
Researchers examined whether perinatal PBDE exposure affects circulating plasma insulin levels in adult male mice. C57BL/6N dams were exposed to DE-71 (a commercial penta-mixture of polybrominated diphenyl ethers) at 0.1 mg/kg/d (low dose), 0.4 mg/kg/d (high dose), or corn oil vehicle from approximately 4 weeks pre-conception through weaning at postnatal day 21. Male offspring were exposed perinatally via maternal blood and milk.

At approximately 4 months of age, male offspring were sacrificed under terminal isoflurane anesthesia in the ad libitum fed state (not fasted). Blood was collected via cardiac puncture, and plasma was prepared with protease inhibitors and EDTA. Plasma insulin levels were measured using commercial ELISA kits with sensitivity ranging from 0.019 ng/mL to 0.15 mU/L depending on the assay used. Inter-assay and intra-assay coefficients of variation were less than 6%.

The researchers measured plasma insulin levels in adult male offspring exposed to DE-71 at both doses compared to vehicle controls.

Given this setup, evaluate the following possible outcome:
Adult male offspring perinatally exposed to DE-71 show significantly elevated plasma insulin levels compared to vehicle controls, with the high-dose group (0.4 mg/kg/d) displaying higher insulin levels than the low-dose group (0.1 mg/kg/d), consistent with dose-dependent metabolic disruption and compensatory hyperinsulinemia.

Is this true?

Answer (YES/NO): NO